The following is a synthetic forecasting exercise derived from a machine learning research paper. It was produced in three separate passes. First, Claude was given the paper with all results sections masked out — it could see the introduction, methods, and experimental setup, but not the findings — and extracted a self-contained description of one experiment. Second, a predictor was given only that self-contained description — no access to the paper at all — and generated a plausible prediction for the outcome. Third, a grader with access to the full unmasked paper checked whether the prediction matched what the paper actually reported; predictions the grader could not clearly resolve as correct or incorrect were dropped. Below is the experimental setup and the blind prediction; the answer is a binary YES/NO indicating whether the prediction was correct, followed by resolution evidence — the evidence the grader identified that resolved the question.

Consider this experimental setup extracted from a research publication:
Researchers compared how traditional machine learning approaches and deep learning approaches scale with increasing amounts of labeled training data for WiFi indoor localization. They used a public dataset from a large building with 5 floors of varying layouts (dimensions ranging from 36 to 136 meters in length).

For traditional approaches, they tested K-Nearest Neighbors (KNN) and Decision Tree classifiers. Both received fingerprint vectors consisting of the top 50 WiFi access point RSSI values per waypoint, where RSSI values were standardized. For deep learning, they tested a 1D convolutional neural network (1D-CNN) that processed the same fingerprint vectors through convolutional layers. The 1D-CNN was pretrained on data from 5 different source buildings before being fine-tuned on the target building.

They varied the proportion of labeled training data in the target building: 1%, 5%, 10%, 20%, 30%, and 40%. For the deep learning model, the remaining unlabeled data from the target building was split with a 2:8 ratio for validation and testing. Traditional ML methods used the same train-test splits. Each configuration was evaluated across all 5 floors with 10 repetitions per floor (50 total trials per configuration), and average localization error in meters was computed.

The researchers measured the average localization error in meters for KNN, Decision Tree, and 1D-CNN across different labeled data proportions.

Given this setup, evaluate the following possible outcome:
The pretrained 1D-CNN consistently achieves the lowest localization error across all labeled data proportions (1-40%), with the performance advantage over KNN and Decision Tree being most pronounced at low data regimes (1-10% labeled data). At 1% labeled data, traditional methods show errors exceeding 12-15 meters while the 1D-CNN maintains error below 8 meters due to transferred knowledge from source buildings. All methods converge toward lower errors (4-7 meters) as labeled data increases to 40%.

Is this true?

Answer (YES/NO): NO